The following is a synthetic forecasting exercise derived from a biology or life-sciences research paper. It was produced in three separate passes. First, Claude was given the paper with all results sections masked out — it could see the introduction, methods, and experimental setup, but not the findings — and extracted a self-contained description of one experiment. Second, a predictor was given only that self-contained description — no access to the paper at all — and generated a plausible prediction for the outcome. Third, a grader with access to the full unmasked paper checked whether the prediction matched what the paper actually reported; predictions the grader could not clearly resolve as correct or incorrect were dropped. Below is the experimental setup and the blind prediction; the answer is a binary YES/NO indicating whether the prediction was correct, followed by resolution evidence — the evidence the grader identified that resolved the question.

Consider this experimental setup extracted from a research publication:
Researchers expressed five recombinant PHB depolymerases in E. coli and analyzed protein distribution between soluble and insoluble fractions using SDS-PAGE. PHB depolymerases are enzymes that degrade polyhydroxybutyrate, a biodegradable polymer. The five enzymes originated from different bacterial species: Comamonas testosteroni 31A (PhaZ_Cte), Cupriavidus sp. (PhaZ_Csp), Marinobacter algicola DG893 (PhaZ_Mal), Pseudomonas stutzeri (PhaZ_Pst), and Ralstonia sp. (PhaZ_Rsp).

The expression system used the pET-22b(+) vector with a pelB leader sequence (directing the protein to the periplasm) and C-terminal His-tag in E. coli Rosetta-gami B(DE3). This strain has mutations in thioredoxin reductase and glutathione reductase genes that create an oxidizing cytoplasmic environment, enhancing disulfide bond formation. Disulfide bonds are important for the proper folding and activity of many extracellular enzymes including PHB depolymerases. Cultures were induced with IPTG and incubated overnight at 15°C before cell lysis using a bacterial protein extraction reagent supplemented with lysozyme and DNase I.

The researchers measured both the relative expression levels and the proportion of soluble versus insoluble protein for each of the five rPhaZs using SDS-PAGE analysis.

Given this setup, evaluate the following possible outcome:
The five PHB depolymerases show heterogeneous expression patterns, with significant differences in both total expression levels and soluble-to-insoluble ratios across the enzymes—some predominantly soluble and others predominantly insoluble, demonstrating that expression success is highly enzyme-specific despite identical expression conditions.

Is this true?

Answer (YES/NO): YES